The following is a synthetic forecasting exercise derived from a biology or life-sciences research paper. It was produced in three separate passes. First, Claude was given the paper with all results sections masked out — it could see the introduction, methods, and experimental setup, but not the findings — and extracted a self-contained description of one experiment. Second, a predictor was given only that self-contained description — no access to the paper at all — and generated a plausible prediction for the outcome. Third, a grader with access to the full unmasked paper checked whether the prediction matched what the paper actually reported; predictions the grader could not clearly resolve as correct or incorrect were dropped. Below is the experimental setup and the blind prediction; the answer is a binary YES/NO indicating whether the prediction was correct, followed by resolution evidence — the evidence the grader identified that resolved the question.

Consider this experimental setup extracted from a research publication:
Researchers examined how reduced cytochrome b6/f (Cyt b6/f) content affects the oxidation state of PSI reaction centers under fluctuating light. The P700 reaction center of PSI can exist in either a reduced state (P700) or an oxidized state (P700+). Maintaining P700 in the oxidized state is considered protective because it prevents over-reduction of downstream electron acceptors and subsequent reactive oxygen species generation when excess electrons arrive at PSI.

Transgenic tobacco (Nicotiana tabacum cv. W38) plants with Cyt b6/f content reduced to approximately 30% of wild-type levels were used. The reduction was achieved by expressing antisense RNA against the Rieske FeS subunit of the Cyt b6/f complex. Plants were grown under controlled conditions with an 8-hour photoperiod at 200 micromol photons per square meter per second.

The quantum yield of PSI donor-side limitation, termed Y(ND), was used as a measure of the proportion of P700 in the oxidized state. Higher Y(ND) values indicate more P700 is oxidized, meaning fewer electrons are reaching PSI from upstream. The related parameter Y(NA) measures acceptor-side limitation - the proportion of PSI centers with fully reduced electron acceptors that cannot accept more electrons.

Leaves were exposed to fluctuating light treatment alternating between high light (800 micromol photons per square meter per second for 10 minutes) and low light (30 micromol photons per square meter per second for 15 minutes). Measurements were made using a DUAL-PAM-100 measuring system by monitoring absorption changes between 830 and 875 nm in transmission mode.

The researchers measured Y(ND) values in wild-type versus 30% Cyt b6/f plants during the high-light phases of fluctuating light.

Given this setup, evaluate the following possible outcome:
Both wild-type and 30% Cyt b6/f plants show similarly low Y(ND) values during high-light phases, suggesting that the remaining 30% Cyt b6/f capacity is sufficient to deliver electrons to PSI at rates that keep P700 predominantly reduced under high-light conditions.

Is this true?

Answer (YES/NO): NO